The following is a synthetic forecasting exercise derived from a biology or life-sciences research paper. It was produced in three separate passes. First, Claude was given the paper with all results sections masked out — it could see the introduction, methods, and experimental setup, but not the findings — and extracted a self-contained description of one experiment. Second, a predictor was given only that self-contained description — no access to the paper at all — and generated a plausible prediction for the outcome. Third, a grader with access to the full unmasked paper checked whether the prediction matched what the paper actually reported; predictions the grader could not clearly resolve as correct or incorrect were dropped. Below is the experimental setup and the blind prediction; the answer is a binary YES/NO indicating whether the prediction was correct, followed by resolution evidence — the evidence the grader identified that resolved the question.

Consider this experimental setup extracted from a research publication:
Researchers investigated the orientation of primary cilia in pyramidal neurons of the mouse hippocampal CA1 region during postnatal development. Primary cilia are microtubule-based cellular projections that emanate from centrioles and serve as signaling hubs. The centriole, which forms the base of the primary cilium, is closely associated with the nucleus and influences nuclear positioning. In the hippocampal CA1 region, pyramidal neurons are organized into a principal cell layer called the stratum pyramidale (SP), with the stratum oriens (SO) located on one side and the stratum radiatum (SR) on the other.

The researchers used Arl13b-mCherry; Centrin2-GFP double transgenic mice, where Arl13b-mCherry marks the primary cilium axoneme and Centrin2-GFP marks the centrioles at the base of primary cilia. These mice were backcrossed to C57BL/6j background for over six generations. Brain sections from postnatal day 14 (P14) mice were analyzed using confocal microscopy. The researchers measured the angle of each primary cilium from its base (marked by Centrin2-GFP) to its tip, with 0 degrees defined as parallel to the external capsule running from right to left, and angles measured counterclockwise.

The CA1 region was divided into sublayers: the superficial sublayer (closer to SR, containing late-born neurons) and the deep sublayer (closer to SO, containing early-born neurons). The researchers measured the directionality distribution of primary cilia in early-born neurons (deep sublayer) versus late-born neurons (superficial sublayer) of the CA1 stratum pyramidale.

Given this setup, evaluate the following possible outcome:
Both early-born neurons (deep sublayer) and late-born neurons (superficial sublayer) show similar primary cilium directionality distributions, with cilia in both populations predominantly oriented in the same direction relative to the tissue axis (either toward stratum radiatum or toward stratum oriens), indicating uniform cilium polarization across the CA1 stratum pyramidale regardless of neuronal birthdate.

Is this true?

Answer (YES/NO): NO